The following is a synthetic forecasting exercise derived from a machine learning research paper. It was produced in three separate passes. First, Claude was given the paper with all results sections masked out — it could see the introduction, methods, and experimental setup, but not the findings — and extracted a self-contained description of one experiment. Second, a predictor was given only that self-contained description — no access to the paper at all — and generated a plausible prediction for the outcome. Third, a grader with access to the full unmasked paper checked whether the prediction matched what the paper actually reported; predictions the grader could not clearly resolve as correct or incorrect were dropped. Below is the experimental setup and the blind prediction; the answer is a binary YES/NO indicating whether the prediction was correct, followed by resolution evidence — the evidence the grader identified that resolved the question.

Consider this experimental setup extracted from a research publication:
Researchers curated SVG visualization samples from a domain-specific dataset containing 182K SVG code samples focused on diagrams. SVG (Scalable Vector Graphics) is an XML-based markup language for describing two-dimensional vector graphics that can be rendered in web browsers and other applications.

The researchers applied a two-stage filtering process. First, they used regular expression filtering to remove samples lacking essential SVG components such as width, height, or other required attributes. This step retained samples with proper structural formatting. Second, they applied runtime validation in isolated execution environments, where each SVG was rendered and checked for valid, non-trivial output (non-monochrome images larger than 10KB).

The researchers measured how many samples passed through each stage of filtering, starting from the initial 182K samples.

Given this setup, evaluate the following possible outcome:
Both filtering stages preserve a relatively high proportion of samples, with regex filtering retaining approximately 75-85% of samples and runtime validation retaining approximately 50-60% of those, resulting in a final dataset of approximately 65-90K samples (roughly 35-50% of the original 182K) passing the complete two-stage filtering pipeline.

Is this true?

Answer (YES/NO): NO